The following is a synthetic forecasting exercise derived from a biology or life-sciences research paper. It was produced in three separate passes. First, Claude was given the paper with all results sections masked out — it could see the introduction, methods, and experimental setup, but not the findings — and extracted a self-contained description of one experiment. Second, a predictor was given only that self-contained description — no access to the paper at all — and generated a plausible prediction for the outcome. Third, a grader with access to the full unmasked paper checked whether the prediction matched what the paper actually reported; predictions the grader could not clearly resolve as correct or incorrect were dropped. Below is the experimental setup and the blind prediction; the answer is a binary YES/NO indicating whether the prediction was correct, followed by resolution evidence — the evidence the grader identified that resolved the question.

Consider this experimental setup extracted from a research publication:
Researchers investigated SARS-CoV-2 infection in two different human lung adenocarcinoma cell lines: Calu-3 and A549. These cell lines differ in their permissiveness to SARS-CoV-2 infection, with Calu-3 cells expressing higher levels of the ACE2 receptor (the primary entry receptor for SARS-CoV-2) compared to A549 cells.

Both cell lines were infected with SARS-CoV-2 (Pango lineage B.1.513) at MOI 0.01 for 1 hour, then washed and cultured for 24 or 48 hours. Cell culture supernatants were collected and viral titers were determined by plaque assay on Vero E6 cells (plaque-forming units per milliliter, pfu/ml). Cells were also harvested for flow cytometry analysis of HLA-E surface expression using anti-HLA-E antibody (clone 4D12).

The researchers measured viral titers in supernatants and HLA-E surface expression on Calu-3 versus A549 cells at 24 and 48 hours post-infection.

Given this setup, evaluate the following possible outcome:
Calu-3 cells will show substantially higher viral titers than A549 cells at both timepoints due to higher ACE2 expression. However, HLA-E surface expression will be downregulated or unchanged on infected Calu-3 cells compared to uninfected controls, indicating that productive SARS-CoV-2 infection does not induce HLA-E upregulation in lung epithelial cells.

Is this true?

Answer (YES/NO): NO